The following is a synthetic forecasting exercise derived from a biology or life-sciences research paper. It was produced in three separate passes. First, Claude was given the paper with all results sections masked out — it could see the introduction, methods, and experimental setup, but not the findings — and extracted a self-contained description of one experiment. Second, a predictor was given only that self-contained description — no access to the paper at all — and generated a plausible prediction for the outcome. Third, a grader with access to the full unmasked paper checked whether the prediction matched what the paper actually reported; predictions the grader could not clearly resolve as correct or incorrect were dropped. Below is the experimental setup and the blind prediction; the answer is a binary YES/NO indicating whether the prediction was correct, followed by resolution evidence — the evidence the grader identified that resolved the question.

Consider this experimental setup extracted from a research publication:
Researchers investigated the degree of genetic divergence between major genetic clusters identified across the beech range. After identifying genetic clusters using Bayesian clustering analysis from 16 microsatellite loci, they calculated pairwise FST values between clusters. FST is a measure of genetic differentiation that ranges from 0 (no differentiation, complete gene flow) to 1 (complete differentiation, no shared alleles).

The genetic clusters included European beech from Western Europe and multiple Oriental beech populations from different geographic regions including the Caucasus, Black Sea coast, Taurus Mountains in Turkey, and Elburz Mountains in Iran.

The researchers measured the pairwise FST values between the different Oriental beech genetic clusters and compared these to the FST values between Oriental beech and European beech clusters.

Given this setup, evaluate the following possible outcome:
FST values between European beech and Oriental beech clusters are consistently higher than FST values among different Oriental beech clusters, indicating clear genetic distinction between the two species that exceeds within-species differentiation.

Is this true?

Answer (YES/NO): YES